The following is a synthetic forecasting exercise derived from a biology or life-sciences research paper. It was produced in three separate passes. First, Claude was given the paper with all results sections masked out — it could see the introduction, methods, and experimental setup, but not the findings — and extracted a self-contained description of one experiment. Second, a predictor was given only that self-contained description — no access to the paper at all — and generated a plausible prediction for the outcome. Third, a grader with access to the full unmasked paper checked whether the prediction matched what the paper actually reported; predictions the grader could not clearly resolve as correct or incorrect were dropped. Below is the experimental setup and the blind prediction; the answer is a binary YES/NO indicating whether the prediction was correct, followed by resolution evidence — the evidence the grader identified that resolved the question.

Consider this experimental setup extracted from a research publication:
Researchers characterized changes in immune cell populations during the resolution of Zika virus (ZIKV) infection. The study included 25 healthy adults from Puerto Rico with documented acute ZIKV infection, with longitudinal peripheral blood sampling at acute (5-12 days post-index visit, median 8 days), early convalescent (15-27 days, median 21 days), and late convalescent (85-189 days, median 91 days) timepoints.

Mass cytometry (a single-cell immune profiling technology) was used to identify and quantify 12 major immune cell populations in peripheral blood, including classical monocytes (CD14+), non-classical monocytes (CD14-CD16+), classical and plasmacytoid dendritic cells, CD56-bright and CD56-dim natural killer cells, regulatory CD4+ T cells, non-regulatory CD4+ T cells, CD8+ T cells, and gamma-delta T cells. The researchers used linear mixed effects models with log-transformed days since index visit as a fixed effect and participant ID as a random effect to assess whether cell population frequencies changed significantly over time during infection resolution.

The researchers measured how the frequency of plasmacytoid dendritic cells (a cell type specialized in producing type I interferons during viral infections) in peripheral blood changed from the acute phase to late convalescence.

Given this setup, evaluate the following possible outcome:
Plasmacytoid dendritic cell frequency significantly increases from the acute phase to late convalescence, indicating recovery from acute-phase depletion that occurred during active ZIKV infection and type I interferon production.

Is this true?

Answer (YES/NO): NO